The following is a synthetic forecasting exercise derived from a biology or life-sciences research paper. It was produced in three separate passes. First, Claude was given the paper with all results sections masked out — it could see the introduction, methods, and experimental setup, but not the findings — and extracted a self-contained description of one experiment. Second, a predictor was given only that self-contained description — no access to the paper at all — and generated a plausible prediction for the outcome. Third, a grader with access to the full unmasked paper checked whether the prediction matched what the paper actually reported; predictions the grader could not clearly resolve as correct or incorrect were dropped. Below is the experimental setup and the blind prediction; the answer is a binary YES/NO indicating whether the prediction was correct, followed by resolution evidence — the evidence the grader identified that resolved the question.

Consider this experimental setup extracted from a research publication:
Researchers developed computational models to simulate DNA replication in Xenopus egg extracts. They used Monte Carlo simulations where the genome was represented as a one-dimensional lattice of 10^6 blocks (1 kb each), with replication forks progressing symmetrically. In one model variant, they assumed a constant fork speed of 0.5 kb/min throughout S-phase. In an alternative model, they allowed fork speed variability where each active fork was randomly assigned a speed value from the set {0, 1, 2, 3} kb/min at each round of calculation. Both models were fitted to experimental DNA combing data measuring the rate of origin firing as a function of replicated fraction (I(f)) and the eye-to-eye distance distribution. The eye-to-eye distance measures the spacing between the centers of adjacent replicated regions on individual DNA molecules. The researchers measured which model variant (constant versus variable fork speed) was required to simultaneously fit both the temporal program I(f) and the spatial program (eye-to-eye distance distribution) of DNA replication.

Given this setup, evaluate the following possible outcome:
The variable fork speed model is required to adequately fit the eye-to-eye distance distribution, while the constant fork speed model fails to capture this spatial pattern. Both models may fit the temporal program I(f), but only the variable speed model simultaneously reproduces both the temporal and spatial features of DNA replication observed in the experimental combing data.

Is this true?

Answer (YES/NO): NO